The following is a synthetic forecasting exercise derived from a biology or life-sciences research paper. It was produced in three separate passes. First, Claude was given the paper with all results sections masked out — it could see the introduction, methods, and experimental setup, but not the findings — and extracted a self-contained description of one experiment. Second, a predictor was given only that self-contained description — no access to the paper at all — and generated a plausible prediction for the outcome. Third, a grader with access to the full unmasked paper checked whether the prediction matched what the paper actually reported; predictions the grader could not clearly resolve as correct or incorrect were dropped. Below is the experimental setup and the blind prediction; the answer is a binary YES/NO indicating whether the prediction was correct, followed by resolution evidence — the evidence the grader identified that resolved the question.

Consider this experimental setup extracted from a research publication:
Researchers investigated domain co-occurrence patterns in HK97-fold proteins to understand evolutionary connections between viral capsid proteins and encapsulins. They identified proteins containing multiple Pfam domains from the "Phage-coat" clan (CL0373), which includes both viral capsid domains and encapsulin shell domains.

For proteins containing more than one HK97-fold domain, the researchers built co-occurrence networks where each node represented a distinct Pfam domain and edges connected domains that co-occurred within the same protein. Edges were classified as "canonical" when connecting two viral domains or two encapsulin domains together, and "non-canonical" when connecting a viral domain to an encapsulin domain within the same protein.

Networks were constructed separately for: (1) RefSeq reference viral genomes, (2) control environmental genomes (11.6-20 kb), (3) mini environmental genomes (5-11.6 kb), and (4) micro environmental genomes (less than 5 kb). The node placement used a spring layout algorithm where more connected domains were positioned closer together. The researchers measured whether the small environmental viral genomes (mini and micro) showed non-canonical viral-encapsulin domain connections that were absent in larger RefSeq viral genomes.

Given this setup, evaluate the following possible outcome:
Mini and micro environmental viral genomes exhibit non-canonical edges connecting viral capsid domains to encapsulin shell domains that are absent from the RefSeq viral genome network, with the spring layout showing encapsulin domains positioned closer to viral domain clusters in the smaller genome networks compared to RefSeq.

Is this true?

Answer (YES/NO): NO